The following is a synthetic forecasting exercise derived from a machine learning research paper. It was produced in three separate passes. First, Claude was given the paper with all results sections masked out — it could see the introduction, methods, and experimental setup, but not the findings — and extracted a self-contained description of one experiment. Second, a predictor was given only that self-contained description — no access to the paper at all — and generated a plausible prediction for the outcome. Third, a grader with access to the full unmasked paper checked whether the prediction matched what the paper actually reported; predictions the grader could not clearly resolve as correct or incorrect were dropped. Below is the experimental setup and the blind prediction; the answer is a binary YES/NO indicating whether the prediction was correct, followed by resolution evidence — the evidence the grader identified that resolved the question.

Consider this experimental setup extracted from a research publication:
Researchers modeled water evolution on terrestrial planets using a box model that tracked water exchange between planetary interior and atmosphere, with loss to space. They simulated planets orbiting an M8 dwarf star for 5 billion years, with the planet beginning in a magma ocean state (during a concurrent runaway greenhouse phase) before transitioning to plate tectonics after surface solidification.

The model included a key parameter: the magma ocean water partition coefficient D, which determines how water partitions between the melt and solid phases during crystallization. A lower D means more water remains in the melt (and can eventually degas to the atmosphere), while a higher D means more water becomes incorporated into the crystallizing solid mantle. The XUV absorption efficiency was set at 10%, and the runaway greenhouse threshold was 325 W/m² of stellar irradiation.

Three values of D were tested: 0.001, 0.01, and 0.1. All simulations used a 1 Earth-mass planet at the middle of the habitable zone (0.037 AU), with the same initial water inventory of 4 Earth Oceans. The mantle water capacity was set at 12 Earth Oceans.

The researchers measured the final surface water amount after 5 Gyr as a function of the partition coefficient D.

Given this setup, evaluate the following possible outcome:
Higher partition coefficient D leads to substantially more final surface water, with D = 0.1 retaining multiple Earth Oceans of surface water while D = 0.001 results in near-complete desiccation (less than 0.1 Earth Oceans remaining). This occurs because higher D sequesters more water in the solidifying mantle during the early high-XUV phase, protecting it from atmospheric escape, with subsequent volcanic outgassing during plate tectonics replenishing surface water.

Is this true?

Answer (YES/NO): NO